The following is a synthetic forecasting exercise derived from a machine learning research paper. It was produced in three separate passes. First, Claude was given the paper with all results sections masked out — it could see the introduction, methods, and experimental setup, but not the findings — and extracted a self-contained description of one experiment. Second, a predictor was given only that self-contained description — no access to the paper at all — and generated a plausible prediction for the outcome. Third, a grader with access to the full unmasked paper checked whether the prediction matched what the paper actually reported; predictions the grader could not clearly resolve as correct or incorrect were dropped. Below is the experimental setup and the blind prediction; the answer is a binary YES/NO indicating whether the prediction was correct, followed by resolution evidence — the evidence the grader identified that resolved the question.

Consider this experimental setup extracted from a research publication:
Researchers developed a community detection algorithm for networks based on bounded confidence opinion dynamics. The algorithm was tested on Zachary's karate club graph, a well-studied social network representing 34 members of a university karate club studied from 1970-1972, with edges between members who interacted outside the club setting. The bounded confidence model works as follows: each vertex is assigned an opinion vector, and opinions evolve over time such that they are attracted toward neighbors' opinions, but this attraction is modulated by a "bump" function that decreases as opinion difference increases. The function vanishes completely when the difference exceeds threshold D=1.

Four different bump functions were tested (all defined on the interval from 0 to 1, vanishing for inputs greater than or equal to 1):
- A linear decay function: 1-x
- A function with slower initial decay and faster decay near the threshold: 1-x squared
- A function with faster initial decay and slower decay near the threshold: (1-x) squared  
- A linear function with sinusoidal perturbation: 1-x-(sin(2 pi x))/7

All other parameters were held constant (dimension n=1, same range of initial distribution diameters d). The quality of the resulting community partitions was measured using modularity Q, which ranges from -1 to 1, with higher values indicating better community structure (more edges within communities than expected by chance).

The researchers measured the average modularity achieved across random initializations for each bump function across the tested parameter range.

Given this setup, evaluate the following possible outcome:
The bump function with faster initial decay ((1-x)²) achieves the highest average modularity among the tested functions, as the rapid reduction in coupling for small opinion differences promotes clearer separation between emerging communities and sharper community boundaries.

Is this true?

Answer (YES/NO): NO